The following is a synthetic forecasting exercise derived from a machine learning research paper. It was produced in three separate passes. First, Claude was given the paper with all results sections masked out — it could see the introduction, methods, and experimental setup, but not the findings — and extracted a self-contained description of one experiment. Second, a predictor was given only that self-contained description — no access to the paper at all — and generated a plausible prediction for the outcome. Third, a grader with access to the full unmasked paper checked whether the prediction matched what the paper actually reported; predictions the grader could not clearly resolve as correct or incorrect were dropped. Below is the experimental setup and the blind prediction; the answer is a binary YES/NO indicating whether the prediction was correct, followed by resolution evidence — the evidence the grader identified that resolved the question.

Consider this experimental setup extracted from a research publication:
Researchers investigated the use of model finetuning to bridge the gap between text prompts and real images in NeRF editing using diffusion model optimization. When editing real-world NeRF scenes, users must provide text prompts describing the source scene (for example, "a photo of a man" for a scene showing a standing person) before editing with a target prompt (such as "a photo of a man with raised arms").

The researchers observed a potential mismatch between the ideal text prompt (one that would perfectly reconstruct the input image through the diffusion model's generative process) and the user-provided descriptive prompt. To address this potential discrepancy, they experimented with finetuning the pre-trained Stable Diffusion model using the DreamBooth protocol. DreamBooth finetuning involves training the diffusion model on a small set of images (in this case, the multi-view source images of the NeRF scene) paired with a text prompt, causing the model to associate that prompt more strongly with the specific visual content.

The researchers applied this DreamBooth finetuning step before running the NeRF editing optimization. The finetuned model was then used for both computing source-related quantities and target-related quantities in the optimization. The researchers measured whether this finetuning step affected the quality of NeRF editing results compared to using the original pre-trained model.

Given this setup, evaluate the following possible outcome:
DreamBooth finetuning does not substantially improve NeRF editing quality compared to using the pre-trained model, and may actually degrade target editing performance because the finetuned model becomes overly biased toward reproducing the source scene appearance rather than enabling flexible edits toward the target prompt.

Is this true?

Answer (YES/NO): NO